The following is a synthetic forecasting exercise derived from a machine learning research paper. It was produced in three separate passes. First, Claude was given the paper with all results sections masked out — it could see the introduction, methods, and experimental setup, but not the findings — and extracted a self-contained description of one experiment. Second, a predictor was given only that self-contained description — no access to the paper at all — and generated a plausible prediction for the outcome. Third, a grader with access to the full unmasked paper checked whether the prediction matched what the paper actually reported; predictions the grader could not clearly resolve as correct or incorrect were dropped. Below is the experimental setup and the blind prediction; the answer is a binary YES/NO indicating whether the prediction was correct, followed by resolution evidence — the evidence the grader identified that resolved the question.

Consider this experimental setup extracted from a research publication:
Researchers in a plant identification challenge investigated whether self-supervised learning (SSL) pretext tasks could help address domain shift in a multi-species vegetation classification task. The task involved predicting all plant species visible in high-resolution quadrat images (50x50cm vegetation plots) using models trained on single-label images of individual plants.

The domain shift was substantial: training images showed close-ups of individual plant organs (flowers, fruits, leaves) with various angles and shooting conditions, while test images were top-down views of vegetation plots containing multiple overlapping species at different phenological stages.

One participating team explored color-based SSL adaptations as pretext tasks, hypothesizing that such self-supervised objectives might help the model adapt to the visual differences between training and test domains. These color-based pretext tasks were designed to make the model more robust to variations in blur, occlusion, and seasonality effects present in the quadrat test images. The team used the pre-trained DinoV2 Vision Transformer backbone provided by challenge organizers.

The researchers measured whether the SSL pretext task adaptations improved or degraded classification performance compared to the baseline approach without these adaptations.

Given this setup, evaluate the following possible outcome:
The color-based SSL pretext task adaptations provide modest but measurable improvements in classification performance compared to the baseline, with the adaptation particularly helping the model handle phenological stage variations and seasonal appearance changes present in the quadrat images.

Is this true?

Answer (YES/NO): NO